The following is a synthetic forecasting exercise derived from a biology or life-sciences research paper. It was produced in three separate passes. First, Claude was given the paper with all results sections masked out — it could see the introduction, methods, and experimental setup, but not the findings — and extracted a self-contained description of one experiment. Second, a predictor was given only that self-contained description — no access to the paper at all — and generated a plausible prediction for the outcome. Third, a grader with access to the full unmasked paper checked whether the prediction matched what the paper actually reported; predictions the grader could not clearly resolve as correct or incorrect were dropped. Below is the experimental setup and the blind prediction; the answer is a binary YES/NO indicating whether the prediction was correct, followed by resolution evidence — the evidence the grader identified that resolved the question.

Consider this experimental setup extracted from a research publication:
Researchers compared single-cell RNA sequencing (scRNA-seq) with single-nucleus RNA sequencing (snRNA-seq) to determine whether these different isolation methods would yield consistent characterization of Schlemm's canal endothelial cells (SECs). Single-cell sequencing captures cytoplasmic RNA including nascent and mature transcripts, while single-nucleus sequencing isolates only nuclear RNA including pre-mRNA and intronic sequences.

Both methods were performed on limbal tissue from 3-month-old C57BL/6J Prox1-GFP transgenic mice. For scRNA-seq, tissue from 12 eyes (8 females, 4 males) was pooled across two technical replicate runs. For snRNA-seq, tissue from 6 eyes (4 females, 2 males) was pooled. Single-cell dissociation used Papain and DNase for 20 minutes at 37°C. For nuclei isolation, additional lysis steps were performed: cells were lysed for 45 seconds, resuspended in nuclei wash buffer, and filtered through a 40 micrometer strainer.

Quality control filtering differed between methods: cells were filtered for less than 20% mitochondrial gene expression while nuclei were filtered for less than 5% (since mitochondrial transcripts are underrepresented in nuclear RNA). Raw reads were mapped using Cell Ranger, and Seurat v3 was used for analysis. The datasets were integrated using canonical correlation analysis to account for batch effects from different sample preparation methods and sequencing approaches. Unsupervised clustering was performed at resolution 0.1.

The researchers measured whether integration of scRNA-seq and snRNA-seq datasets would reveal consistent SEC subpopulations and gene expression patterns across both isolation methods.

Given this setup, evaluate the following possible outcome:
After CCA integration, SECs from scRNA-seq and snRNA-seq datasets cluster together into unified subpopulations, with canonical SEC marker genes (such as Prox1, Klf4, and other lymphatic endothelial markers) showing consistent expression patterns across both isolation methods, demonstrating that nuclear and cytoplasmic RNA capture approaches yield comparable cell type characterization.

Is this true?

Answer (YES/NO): NO